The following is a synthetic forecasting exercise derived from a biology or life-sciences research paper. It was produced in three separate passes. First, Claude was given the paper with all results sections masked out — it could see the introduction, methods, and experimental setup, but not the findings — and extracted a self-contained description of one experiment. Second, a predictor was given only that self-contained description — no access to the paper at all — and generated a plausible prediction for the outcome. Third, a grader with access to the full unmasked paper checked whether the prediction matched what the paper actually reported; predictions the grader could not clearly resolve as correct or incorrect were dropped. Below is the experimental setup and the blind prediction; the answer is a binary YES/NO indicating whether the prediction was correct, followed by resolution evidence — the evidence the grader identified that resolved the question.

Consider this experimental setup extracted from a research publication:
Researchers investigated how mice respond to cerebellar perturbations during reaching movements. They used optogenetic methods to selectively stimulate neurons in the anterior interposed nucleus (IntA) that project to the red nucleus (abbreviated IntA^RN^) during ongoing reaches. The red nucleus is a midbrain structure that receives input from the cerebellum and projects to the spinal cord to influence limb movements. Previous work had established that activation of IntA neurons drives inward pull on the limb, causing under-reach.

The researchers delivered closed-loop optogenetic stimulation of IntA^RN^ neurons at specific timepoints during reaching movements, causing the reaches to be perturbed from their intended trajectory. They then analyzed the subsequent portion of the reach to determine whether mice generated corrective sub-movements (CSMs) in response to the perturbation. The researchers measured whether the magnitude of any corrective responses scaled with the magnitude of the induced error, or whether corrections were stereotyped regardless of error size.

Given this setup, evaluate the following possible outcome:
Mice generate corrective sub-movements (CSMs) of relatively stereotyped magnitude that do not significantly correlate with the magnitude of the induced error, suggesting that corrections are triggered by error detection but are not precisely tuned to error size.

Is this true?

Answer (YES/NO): NO